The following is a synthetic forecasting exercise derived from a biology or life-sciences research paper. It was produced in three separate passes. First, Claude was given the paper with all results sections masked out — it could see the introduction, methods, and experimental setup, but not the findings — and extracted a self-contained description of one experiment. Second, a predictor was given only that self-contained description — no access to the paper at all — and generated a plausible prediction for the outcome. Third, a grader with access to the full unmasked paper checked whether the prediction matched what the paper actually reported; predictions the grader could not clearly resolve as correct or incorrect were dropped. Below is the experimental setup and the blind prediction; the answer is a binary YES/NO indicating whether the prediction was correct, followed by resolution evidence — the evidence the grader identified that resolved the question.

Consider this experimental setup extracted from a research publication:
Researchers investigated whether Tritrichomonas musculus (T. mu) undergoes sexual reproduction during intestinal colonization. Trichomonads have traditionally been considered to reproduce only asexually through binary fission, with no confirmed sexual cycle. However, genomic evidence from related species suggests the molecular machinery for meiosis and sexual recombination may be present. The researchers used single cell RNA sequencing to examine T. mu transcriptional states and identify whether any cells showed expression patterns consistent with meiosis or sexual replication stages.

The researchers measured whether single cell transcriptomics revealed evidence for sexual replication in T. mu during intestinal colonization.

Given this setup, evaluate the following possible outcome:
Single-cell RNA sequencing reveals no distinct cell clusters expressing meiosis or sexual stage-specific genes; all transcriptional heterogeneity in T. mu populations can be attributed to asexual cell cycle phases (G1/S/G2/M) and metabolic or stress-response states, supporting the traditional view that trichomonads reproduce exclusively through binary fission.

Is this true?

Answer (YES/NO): NO